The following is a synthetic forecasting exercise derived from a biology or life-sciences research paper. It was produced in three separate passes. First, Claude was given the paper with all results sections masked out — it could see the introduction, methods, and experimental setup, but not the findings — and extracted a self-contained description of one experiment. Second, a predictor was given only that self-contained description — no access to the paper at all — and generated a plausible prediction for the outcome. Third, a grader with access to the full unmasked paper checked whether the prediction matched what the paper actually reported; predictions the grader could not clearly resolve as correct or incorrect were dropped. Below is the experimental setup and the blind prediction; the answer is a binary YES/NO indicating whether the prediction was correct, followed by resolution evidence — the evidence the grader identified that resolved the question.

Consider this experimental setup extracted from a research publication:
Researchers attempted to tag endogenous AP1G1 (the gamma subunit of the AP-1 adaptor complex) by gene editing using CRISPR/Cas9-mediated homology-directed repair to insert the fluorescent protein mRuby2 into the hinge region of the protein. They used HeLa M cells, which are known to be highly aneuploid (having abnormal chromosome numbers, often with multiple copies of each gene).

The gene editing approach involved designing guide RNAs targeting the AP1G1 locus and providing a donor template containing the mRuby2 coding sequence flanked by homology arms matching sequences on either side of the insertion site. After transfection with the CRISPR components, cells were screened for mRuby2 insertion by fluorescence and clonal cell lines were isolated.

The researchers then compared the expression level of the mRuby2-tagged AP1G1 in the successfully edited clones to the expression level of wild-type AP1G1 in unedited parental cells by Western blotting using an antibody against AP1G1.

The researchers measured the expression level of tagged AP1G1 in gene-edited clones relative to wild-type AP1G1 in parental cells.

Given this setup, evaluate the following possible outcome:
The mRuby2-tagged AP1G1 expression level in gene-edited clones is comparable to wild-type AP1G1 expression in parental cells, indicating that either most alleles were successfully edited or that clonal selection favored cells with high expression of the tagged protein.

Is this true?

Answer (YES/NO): NO